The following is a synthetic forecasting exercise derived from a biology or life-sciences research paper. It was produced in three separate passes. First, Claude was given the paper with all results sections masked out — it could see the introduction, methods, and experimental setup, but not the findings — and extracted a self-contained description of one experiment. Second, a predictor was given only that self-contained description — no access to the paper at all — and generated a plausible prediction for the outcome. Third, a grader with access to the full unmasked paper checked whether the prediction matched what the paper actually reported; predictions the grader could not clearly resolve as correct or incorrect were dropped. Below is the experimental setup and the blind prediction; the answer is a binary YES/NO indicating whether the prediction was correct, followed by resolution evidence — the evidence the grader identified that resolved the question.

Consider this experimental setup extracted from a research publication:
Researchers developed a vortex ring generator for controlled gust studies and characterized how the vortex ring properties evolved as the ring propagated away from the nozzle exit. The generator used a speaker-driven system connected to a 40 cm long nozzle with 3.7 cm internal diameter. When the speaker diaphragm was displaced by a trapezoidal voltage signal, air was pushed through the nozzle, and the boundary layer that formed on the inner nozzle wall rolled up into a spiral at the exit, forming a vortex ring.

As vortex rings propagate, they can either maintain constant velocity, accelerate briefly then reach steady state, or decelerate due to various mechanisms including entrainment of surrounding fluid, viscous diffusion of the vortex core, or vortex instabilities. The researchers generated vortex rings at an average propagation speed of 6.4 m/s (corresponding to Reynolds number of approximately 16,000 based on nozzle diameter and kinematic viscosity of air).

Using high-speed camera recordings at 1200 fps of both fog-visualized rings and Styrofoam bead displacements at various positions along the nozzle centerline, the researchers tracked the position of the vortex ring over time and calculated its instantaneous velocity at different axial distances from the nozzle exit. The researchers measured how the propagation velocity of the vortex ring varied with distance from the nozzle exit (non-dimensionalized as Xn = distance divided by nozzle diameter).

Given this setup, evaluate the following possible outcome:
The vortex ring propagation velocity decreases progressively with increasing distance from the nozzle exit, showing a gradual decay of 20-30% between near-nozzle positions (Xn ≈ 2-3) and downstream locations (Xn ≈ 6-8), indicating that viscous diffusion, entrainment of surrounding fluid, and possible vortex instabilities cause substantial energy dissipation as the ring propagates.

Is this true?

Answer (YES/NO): NO